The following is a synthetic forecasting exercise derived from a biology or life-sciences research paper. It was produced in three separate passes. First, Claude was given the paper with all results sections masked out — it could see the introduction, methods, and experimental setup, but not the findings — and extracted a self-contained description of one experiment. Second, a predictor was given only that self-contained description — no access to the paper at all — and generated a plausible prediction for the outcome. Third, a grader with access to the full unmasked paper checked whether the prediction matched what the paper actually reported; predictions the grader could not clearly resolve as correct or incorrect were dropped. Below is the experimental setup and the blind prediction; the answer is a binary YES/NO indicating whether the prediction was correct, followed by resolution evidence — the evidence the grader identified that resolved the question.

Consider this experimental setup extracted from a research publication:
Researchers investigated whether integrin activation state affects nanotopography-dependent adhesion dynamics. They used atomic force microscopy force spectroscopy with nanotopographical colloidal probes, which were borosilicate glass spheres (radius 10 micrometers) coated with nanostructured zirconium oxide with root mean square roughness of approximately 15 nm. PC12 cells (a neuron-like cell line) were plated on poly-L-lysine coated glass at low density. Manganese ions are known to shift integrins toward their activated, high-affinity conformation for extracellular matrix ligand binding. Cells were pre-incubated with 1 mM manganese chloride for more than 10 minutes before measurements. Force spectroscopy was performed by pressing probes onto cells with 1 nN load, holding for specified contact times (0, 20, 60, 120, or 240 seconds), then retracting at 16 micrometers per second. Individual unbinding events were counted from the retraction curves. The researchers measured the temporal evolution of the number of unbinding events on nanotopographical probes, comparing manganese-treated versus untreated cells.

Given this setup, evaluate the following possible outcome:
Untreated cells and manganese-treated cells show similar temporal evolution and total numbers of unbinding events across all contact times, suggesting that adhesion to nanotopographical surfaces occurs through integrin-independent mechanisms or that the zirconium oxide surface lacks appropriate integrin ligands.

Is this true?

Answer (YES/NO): NO